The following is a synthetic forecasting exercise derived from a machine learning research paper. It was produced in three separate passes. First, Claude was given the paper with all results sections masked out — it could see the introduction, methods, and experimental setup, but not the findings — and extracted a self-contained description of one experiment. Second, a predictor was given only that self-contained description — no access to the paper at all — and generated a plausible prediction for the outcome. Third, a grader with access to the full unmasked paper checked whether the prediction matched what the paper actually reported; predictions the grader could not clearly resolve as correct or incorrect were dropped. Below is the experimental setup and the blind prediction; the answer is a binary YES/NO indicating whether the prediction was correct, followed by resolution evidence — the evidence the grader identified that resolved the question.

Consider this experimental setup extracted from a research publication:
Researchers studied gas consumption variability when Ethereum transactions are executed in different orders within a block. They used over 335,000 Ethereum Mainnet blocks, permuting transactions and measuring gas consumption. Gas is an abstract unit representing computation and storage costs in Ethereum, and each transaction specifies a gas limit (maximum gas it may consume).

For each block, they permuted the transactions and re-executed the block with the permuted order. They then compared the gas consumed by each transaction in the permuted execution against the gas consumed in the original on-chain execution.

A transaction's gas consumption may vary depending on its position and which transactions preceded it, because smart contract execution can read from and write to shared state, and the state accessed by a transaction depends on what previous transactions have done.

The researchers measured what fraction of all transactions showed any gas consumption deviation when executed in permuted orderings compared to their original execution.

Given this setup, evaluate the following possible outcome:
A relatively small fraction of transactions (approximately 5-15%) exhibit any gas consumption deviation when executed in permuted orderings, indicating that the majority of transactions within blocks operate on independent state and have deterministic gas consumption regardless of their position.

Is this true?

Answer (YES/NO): YES